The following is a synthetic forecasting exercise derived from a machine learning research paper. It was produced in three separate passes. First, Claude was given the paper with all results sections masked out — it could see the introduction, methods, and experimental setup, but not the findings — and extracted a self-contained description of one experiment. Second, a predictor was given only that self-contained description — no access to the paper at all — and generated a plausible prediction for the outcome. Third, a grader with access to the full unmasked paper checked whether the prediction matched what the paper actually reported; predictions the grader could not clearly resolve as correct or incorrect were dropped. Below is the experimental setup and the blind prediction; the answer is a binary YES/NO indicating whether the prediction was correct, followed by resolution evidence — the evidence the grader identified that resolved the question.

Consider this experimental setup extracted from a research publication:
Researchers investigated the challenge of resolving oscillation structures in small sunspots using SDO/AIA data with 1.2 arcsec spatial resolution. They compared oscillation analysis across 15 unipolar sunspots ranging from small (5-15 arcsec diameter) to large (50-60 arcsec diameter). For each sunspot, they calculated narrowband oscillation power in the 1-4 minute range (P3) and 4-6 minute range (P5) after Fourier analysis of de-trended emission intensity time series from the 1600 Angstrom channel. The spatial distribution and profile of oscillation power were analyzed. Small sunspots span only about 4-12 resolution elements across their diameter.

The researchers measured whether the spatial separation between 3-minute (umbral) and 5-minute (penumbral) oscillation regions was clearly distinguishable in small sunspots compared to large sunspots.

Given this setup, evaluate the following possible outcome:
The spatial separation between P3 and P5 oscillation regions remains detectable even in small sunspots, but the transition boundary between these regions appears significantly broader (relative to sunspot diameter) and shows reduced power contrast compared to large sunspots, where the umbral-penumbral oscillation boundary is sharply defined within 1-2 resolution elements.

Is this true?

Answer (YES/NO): NO